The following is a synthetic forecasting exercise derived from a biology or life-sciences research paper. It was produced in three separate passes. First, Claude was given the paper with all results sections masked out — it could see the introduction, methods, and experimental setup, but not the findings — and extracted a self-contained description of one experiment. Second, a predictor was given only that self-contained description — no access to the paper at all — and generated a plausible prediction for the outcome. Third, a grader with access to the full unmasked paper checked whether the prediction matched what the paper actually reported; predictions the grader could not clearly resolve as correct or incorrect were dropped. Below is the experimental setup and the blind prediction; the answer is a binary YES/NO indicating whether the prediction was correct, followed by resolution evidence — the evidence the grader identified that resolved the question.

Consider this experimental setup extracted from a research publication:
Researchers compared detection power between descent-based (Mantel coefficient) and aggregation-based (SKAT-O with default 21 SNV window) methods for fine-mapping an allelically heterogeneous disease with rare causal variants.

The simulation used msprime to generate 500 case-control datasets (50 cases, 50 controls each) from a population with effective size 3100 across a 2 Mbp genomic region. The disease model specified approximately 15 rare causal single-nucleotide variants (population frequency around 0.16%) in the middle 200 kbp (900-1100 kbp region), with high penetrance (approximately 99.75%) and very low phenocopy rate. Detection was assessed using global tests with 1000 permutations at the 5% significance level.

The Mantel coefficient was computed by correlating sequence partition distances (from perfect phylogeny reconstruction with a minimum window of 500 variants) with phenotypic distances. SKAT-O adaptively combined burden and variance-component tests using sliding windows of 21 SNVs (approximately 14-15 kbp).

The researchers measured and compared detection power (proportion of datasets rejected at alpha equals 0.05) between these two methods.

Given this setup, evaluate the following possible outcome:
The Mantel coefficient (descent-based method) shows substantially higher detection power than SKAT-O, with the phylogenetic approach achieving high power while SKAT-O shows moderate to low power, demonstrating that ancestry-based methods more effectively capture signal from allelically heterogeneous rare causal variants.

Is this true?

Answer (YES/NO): NO